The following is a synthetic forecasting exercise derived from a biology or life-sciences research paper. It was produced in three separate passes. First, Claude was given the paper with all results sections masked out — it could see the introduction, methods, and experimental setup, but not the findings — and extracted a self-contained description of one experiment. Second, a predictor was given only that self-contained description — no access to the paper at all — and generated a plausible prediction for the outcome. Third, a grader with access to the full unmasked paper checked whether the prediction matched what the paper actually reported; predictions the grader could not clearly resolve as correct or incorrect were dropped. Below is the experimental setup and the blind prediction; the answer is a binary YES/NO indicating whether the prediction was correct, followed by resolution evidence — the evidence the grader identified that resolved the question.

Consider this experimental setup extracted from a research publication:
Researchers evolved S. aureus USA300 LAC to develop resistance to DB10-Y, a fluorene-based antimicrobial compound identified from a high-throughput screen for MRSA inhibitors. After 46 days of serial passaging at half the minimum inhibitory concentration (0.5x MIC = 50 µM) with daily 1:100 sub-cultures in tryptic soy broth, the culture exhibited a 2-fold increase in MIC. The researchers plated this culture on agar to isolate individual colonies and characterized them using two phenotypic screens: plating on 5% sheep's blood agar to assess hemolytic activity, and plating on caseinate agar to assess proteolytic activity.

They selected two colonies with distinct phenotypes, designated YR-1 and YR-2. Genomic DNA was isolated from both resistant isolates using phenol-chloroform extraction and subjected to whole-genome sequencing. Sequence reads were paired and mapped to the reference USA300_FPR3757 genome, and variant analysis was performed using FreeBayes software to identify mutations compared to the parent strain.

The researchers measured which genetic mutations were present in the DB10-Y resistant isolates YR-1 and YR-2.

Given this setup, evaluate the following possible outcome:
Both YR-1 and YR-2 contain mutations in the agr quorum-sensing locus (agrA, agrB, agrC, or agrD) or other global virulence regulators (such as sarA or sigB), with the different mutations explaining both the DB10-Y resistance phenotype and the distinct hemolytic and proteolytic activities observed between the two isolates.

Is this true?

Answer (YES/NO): NO